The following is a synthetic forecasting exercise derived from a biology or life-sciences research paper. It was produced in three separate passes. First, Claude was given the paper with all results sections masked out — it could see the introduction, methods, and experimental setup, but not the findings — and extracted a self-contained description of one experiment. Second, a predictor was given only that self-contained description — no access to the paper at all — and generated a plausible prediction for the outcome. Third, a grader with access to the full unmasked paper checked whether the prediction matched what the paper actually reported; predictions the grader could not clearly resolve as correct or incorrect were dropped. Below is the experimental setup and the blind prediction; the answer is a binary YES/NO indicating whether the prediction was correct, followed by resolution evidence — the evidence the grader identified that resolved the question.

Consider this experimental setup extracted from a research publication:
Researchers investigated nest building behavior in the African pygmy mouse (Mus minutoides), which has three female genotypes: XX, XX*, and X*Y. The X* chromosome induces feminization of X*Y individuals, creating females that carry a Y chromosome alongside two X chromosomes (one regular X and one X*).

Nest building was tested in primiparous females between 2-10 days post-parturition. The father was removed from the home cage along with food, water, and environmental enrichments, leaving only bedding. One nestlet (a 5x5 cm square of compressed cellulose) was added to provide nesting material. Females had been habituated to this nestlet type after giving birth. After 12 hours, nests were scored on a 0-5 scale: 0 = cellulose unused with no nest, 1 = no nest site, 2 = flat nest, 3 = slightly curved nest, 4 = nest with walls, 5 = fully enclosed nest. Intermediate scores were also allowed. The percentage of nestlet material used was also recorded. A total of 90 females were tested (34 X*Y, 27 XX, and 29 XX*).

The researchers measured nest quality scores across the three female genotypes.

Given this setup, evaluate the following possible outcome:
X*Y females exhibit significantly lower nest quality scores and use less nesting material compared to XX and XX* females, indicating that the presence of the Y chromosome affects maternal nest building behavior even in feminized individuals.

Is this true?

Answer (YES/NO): YES